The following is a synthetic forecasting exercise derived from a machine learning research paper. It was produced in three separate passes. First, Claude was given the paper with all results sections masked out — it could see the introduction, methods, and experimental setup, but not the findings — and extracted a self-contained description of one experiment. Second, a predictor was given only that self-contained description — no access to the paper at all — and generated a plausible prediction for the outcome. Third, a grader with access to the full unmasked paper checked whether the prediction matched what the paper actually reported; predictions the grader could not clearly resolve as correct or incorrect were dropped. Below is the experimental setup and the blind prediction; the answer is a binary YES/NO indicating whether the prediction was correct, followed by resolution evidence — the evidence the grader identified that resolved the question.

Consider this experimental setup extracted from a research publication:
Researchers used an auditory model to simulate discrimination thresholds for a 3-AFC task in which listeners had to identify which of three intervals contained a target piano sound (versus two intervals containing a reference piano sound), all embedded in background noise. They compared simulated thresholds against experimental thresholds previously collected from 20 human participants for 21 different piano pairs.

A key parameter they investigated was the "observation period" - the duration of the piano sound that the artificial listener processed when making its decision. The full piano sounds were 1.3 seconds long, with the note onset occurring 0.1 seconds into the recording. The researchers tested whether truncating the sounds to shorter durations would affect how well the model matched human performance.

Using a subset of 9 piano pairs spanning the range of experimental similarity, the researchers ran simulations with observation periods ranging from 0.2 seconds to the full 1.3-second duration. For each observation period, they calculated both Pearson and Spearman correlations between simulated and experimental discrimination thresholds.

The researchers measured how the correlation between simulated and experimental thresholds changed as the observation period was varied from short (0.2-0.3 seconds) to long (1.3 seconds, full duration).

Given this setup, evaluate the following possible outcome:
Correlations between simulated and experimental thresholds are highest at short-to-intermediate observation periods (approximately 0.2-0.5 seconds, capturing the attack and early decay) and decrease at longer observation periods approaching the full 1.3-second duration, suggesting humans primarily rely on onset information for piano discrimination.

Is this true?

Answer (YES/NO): NO